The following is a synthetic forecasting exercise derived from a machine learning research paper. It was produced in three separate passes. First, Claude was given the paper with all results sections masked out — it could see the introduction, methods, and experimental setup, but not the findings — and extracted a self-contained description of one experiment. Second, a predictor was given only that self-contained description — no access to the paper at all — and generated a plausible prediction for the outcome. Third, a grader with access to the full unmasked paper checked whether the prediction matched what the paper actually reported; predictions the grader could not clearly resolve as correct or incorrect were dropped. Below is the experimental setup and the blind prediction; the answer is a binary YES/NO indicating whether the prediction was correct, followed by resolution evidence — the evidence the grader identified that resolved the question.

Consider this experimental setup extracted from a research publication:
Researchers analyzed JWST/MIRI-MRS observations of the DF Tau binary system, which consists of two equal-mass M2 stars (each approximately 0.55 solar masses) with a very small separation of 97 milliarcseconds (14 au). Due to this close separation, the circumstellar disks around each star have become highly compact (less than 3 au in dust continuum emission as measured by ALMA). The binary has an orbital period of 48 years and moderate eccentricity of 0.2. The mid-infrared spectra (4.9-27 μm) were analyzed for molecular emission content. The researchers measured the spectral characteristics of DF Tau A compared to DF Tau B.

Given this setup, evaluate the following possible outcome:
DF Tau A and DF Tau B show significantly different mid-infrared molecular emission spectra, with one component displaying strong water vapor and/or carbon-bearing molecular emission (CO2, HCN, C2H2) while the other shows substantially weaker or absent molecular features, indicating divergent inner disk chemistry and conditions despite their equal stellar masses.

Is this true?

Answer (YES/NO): YES